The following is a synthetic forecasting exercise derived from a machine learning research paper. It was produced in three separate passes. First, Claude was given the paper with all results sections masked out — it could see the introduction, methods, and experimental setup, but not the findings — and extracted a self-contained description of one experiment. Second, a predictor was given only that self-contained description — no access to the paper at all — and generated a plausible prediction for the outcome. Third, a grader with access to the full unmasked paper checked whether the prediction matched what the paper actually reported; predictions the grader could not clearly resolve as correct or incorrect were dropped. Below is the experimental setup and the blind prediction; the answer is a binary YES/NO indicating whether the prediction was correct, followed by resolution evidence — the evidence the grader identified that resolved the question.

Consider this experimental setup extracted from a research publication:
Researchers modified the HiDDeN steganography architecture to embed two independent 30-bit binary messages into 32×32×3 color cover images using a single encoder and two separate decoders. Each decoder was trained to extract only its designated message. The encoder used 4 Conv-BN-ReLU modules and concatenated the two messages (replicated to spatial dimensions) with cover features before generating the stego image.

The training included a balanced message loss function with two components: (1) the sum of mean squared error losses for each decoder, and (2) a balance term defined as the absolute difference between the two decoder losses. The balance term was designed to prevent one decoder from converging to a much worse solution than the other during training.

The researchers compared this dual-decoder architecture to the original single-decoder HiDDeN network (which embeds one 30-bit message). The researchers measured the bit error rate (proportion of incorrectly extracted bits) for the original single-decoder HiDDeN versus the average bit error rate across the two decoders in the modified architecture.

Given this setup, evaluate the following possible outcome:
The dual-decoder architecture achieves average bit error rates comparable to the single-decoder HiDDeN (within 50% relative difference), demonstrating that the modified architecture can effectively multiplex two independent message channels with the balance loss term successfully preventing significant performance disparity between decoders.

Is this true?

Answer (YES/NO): YES